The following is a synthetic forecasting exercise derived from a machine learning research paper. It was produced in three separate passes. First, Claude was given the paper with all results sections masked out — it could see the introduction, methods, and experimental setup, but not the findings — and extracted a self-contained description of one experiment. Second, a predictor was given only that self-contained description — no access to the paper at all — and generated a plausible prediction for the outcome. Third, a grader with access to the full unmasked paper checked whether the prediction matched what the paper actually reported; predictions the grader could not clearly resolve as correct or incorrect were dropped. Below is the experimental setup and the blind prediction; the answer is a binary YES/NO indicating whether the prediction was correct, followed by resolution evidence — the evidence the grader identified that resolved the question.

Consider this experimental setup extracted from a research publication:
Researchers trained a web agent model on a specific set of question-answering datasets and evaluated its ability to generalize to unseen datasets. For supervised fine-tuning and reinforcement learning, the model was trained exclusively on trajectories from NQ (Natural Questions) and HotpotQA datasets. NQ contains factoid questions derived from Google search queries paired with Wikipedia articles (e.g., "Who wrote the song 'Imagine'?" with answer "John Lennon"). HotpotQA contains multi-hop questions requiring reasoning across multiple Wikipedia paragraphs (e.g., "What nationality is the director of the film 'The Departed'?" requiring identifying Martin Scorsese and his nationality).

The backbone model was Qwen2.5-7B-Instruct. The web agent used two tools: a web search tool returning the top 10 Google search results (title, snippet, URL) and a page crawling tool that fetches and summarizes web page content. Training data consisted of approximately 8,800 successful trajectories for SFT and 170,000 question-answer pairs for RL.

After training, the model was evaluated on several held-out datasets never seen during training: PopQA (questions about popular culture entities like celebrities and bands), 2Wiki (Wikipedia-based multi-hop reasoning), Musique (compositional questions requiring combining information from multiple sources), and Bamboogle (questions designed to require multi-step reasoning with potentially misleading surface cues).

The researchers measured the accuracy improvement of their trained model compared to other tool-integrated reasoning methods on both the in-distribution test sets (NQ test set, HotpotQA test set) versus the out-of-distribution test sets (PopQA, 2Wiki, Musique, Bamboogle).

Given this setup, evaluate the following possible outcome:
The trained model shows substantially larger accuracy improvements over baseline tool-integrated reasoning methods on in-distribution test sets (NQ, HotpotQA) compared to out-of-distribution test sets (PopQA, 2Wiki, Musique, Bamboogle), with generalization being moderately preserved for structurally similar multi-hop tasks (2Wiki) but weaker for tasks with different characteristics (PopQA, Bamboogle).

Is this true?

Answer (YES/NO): NO